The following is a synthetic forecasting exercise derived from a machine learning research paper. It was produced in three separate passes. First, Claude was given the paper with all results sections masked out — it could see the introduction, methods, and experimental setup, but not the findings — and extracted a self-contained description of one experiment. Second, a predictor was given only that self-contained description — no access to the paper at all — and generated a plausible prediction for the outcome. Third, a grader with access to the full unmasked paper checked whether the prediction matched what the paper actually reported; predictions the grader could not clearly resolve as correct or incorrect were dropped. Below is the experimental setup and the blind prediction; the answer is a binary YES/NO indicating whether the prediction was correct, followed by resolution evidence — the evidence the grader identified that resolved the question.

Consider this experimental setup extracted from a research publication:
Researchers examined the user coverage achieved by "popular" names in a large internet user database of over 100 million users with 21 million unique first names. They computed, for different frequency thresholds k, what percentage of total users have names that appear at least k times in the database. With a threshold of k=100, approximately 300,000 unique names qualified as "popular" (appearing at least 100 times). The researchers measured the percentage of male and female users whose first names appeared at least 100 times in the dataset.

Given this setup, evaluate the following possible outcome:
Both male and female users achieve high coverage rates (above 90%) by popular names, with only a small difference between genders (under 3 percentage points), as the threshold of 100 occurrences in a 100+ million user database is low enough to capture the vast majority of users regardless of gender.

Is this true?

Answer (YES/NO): NO